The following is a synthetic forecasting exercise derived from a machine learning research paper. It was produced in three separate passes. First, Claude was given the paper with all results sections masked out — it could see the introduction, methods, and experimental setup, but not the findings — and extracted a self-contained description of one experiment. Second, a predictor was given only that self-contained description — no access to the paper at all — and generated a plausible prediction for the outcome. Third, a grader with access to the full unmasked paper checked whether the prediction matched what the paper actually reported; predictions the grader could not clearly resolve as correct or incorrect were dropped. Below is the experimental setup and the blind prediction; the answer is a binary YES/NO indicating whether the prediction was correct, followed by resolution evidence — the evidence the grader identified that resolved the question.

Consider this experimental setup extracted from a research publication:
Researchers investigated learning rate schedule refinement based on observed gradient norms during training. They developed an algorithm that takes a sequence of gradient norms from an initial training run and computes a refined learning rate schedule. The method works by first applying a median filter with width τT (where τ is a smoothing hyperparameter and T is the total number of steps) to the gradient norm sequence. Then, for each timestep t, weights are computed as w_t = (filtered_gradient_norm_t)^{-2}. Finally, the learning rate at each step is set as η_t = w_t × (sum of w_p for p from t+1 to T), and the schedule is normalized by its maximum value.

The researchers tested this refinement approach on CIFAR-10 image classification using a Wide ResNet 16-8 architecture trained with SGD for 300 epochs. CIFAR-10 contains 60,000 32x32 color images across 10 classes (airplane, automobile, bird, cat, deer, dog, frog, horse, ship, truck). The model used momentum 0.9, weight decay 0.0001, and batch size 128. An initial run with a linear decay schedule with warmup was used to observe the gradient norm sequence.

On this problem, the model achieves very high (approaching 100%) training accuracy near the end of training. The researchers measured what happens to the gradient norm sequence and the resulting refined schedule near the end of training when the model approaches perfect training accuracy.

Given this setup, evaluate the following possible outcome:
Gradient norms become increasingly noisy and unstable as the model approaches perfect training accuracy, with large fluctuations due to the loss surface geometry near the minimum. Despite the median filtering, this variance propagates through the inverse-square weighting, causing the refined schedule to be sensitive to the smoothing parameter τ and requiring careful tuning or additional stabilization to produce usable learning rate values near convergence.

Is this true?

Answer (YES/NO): NO